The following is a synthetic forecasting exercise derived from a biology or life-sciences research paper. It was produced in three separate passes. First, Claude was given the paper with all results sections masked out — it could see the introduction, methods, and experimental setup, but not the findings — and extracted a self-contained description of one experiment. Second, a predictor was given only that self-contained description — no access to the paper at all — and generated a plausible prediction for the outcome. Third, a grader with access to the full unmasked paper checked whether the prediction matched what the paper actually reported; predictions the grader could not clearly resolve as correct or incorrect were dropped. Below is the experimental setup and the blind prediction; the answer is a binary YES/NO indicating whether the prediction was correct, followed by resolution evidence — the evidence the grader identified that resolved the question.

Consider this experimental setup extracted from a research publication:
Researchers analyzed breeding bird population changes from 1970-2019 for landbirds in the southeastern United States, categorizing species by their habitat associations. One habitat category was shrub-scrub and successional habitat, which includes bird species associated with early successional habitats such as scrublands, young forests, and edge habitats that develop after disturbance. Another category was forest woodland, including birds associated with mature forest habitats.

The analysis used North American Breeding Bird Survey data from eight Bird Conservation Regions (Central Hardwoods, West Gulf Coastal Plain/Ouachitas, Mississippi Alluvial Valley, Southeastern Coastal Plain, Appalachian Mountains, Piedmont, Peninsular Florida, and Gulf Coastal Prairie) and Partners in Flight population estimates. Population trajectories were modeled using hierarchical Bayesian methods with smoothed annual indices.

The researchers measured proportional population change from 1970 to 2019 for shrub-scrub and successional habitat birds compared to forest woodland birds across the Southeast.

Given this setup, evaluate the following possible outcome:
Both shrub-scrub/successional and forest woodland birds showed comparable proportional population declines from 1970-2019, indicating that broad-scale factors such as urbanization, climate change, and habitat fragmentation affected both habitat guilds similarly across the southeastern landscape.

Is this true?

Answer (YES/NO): NO